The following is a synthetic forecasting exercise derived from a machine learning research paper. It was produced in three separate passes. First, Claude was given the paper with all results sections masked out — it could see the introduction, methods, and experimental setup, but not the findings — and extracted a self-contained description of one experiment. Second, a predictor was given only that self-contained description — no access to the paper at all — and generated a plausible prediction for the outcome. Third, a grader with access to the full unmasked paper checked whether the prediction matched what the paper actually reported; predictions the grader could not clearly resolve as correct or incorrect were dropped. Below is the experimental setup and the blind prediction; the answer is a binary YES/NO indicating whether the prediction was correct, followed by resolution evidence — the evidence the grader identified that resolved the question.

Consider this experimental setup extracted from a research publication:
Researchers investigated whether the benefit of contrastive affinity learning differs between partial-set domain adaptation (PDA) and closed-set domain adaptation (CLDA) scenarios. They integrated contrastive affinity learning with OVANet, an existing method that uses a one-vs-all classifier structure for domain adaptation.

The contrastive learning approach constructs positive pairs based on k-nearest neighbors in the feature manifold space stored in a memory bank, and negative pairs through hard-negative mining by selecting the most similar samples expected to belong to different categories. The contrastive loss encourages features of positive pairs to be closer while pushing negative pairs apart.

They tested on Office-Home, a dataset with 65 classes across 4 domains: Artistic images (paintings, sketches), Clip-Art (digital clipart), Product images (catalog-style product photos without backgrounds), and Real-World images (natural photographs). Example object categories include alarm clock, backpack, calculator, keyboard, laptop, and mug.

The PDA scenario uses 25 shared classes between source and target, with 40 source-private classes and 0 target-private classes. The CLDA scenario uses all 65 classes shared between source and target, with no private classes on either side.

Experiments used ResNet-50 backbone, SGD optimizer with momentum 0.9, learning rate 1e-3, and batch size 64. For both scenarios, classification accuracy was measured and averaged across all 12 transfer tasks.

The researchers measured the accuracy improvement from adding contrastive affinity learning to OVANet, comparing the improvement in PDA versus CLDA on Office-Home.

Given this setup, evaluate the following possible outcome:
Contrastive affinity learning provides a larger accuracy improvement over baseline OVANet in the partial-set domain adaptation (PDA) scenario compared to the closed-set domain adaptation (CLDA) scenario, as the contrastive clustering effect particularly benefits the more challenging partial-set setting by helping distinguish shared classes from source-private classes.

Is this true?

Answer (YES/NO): YES